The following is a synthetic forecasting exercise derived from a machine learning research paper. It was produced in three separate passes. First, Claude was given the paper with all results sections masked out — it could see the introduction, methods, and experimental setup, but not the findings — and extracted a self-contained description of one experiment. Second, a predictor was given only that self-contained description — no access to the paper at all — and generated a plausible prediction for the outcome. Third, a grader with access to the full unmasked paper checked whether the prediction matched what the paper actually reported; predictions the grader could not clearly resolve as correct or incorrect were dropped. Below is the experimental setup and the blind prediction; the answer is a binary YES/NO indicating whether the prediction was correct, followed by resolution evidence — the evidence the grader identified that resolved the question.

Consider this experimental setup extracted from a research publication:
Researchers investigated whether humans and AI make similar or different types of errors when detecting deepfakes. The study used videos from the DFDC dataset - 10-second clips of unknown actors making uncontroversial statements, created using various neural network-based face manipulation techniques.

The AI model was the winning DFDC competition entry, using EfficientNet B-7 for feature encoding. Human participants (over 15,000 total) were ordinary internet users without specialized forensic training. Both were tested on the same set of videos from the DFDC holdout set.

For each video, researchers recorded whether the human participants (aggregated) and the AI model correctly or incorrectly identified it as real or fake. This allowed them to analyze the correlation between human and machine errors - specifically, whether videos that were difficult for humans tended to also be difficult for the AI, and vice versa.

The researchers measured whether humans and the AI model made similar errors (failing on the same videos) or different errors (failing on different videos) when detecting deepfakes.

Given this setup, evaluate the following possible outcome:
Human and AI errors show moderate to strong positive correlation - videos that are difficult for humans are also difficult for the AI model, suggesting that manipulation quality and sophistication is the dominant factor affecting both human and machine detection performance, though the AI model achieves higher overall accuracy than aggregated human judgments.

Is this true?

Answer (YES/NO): NO